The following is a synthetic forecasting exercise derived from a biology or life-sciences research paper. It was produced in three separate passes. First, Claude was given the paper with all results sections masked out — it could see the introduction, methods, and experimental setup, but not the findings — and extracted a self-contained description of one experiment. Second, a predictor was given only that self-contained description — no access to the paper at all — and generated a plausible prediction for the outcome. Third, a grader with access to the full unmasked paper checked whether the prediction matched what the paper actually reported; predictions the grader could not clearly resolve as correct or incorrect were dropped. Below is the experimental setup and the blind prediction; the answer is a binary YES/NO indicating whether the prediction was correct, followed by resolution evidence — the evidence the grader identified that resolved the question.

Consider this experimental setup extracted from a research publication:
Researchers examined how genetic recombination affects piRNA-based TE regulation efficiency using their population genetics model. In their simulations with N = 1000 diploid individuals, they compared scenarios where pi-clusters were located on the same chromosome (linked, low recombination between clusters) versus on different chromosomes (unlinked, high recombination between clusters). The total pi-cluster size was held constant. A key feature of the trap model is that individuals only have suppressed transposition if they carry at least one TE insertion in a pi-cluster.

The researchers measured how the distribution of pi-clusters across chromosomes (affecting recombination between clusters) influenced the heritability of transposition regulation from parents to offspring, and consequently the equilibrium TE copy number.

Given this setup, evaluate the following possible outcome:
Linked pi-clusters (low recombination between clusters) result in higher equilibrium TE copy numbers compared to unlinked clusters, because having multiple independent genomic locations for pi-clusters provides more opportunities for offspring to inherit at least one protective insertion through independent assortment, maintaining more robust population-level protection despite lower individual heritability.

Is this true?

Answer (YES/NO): NO